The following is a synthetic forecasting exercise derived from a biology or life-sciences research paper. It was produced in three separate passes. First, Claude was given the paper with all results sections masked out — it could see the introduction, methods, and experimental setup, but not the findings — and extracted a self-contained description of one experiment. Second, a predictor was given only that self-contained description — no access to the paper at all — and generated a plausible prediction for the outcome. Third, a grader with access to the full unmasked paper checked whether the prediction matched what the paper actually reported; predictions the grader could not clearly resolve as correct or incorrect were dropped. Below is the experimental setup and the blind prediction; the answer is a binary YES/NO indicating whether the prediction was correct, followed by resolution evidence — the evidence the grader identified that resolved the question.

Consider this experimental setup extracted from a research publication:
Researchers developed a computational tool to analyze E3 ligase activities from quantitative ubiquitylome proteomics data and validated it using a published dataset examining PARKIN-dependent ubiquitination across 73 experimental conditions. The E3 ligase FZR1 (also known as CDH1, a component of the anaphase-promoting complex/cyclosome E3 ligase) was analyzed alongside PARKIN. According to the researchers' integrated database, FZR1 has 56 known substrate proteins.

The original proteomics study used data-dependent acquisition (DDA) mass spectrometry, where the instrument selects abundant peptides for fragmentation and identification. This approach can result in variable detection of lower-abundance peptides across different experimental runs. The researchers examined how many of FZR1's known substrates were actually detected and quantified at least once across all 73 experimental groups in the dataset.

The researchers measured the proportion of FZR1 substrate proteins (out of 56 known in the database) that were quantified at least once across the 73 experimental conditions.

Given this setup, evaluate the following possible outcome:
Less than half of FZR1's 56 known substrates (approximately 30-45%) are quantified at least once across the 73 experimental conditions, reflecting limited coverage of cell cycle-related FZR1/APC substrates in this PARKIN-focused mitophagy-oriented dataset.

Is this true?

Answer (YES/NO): NO